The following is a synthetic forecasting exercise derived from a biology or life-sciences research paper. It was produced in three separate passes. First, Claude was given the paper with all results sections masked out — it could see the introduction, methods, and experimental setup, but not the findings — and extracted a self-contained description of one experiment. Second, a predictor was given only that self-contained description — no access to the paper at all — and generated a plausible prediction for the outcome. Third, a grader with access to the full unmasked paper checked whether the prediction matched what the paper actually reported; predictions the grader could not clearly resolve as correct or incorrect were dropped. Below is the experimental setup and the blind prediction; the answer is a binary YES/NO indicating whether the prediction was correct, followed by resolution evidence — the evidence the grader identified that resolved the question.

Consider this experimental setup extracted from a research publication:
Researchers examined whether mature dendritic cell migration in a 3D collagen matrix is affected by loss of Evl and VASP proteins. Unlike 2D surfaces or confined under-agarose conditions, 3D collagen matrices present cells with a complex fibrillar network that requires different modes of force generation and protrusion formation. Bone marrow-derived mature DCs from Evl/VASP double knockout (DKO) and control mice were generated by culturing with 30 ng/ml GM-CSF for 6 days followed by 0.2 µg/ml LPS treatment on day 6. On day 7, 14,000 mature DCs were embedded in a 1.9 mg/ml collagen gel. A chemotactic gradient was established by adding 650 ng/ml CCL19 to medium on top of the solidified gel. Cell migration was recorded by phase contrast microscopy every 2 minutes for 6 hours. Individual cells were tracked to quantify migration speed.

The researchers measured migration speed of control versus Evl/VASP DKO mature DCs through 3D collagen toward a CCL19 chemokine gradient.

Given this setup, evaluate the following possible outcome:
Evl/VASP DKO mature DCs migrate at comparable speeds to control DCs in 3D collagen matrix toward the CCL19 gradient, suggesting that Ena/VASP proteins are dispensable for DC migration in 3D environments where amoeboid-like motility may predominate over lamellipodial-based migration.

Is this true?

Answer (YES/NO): NO